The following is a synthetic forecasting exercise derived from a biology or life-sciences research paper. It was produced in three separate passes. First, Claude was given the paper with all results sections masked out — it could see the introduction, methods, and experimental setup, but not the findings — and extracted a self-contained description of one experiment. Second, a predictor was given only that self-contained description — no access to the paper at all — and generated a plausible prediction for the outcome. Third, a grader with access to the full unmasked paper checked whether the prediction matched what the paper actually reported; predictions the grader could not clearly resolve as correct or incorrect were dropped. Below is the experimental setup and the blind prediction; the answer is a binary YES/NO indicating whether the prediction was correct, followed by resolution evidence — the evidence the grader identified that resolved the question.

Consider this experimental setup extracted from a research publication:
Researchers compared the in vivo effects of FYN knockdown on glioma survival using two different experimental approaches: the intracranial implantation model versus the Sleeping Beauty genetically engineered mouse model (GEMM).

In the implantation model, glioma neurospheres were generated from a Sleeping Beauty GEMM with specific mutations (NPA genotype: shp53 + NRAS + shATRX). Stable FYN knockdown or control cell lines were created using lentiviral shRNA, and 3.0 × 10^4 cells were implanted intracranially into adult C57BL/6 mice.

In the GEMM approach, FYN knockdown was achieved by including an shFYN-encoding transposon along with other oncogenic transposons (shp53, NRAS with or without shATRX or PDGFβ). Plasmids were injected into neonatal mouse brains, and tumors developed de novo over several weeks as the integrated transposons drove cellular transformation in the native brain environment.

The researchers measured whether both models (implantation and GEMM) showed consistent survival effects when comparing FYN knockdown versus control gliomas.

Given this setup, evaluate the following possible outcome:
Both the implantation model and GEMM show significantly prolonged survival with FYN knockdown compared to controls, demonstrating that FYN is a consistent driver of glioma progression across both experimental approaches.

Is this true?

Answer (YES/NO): YES